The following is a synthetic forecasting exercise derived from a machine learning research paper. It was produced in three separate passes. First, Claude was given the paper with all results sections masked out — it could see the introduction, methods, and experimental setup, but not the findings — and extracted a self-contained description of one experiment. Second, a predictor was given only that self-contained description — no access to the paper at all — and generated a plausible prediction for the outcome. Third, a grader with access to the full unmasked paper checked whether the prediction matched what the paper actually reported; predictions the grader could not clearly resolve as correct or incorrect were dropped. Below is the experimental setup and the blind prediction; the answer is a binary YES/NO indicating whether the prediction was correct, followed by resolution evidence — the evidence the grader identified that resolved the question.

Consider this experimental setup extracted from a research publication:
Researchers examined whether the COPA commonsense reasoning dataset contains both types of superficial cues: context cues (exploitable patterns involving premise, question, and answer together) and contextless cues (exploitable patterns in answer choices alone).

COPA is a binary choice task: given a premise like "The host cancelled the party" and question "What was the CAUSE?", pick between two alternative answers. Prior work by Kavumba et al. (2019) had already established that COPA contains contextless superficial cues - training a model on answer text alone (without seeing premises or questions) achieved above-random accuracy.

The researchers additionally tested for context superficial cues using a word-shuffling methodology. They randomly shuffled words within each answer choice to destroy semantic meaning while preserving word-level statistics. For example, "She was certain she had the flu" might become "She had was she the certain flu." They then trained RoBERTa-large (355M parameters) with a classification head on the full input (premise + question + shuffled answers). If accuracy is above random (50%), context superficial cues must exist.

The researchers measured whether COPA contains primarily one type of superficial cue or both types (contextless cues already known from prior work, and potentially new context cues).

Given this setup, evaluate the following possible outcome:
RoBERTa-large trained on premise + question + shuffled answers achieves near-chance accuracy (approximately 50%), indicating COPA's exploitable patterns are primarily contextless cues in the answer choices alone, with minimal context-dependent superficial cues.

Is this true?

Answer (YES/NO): NO